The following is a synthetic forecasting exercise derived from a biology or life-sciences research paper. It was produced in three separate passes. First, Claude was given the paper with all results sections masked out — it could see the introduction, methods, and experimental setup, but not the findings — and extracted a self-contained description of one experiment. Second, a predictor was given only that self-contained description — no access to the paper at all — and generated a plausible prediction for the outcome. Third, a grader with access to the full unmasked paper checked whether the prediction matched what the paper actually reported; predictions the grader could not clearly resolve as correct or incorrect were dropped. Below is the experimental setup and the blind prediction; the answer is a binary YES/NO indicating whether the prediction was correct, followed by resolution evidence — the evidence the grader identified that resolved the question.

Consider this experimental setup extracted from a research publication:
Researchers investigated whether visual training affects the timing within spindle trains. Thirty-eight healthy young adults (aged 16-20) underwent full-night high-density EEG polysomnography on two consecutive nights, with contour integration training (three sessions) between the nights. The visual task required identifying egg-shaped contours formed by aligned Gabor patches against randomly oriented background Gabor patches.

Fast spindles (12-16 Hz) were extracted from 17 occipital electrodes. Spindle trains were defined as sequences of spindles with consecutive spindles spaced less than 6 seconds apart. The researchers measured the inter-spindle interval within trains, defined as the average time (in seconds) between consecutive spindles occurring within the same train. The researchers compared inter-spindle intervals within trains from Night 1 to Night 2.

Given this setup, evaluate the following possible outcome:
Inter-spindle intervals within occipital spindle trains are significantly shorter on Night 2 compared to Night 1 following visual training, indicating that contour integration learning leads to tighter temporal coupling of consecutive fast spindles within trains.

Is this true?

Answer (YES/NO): NO